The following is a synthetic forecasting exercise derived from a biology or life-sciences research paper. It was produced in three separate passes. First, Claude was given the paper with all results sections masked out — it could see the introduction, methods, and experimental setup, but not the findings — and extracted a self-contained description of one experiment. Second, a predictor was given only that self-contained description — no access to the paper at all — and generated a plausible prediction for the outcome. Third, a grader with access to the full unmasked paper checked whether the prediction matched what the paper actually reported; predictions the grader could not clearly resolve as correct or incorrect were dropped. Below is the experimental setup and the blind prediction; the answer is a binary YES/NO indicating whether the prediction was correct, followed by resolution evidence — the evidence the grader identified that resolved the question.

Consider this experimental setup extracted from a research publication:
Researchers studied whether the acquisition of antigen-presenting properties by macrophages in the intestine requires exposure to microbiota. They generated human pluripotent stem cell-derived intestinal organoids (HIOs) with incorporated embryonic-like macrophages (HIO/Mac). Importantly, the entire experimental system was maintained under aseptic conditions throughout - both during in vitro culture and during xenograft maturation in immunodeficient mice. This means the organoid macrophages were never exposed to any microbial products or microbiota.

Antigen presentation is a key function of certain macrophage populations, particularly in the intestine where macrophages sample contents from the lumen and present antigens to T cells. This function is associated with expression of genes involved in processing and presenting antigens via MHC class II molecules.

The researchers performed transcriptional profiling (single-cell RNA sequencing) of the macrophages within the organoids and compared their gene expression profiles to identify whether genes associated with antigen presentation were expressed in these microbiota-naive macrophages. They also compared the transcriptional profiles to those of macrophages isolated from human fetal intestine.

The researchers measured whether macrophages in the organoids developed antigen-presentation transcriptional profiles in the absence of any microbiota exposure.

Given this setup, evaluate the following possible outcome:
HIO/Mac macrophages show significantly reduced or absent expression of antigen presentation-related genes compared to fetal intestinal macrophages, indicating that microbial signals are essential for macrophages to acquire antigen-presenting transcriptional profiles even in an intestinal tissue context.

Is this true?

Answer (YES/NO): NO